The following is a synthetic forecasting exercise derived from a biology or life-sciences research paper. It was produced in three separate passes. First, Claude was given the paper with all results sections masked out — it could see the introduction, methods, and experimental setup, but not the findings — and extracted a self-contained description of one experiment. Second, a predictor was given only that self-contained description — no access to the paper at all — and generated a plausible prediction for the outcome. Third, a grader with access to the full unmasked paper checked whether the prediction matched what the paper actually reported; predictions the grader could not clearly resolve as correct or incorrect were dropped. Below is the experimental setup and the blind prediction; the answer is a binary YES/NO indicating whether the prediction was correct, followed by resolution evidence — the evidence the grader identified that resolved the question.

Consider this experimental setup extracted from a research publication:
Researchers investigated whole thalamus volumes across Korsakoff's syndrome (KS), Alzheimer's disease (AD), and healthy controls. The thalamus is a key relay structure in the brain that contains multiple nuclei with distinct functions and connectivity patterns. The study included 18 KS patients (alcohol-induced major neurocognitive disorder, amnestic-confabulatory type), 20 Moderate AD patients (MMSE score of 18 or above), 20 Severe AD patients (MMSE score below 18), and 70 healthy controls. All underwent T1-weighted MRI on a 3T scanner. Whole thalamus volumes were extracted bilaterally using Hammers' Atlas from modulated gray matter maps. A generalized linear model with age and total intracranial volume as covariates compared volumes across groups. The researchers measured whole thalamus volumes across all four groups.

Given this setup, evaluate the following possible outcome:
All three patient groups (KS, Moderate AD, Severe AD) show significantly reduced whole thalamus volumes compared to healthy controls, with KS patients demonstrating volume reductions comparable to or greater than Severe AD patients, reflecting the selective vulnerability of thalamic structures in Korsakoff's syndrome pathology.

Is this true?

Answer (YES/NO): YES